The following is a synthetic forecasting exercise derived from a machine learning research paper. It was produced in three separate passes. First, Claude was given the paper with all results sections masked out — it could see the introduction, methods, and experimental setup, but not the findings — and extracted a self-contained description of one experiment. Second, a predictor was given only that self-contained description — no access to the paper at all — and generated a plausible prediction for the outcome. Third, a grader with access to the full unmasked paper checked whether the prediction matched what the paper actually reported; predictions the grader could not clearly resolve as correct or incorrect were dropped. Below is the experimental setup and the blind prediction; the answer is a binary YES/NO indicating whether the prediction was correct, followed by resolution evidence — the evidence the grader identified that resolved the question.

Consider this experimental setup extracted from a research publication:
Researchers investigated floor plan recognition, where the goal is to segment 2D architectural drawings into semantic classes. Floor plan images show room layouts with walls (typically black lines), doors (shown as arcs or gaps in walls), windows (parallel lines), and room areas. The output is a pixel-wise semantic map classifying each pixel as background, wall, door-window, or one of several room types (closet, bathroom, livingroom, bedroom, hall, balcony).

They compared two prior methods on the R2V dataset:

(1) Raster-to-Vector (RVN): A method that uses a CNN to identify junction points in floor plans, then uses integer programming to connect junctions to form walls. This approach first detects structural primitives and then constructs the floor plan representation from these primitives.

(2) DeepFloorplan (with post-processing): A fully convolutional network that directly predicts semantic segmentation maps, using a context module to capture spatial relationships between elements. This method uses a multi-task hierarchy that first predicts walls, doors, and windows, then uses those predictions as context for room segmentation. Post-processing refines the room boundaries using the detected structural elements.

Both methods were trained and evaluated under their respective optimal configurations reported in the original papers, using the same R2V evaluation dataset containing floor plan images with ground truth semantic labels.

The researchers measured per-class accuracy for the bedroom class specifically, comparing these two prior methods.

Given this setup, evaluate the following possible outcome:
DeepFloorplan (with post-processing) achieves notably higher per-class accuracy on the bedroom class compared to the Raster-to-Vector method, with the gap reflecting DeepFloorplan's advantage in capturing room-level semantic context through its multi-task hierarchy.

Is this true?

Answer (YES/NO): NO